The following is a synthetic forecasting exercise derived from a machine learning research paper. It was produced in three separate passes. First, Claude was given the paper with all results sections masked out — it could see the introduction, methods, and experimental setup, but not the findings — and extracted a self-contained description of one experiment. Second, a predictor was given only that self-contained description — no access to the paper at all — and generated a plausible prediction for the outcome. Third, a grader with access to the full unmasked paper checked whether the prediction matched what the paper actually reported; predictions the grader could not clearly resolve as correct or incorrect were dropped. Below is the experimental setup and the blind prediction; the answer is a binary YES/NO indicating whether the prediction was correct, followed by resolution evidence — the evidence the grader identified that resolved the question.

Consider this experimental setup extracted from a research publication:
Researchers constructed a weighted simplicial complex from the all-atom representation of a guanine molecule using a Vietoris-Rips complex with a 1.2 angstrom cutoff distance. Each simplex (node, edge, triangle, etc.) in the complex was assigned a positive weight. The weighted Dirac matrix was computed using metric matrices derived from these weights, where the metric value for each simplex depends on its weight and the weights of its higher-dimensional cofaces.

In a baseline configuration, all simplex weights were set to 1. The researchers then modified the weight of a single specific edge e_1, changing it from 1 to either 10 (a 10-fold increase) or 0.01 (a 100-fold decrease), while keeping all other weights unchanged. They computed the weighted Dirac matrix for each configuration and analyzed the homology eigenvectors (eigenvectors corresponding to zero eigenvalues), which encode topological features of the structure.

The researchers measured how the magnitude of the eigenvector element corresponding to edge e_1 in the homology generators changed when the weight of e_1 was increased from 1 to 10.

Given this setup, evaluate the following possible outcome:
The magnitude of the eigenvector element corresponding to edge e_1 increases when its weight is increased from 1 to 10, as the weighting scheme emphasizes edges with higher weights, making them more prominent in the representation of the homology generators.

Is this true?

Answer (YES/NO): NO